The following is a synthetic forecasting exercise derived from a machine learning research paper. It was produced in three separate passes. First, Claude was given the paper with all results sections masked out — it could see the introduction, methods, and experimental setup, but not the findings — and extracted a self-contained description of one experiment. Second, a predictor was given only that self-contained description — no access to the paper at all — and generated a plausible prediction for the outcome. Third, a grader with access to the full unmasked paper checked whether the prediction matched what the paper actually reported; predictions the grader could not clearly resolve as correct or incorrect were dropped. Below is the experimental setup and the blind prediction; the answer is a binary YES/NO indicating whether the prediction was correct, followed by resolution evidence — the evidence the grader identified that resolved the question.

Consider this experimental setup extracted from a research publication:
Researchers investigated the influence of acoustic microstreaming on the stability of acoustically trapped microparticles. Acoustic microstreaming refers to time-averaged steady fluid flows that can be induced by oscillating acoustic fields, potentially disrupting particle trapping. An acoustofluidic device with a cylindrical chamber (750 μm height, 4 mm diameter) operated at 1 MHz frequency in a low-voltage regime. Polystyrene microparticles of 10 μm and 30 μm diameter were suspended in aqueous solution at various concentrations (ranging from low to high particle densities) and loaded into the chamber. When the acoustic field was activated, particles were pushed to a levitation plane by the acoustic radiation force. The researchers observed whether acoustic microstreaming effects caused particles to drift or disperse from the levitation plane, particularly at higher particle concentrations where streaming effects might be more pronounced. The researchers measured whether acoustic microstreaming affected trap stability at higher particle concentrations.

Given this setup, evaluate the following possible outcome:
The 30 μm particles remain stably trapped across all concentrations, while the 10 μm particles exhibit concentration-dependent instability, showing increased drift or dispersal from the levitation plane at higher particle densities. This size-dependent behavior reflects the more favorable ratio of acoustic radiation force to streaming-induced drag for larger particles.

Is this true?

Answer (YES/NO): NO